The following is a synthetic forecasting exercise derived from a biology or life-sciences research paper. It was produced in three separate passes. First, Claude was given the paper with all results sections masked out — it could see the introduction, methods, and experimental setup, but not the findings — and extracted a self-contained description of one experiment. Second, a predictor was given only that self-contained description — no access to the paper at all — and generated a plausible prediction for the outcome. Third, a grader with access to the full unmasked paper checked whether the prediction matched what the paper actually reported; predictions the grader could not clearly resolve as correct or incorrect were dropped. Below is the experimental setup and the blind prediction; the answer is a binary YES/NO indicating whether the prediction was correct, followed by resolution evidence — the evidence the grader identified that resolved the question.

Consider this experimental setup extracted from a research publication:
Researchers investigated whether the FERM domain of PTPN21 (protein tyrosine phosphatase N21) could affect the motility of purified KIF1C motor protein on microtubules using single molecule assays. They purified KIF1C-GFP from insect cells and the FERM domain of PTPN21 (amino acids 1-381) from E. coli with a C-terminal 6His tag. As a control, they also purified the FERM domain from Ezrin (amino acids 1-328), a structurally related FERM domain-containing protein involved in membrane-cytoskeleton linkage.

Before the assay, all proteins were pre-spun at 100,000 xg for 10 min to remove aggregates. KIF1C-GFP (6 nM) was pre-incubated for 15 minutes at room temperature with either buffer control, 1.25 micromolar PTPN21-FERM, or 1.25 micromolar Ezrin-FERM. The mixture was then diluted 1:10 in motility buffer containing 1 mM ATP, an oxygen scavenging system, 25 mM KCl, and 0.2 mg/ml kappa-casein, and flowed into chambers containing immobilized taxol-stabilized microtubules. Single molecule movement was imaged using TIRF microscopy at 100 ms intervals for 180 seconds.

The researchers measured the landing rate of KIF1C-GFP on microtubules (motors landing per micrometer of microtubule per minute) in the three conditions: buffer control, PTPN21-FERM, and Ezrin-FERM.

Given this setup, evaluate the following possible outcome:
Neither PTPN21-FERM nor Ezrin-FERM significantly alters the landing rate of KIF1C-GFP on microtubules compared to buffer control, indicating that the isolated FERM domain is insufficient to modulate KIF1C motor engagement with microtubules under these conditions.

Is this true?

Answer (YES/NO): NO